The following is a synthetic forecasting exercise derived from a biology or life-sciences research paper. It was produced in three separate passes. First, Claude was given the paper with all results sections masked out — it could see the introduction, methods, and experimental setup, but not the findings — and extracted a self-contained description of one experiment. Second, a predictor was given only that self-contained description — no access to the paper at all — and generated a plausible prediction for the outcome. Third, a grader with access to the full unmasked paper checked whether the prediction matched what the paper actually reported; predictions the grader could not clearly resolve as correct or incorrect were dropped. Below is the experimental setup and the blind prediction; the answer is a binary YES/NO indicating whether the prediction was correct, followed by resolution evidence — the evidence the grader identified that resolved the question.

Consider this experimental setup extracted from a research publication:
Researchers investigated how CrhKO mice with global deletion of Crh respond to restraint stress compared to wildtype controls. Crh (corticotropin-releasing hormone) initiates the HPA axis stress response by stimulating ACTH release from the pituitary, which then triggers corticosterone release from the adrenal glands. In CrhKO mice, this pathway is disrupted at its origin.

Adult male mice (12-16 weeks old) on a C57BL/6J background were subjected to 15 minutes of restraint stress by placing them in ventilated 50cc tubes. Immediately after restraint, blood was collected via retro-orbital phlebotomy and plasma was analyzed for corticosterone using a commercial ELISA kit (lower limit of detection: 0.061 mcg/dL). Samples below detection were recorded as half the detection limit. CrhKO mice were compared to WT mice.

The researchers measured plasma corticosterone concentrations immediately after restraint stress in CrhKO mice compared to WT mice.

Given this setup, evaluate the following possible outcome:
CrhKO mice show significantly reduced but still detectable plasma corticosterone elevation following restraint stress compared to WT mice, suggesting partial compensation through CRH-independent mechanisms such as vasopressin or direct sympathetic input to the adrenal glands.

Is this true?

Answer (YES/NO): YES